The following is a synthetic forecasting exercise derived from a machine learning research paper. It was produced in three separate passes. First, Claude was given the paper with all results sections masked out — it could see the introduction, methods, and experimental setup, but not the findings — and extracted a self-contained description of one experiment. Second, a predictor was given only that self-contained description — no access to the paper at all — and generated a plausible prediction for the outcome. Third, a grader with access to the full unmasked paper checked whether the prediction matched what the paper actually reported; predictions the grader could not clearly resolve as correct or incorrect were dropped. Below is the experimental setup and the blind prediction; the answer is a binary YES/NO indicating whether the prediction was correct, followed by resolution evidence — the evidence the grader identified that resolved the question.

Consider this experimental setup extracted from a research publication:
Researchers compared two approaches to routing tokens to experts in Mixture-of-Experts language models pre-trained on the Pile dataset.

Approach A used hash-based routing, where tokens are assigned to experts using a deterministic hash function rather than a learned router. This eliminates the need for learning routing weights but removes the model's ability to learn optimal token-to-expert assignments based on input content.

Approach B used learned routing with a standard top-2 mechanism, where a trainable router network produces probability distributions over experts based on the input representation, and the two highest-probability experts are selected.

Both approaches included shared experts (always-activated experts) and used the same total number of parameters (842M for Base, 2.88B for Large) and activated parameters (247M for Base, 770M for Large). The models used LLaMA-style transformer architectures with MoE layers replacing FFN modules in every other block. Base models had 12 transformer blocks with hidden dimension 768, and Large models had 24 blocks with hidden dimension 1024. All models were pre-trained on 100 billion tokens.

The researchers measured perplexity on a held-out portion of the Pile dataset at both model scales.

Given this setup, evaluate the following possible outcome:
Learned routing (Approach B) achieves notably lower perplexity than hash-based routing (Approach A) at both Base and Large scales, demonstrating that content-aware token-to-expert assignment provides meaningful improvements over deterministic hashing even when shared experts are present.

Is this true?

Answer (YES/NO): YES